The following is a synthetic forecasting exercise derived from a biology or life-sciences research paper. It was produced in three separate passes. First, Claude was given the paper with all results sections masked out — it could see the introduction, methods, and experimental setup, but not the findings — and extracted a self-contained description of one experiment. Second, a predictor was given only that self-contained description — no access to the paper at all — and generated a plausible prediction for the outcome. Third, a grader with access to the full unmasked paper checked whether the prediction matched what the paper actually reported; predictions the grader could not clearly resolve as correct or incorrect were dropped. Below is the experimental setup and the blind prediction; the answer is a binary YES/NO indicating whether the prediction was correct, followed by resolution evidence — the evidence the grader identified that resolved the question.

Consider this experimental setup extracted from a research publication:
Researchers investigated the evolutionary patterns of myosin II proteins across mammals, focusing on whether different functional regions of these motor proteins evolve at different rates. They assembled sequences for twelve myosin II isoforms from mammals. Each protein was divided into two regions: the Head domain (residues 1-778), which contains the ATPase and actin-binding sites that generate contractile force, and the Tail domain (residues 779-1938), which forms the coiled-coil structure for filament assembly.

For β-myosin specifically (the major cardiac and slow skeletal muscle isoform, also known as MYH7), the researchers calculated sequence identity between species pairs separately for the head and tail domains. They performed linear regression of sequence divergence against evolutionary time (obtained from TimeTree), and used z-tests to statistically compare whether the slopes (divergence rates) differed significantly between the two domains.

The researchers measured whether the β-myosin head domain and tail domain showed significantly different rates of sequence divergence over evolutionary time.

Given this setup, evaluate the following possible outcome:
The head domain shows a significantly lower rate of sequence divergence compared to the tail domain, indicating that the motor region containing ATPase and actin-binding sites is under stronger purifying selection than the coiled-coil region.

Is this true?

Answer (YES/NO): NO